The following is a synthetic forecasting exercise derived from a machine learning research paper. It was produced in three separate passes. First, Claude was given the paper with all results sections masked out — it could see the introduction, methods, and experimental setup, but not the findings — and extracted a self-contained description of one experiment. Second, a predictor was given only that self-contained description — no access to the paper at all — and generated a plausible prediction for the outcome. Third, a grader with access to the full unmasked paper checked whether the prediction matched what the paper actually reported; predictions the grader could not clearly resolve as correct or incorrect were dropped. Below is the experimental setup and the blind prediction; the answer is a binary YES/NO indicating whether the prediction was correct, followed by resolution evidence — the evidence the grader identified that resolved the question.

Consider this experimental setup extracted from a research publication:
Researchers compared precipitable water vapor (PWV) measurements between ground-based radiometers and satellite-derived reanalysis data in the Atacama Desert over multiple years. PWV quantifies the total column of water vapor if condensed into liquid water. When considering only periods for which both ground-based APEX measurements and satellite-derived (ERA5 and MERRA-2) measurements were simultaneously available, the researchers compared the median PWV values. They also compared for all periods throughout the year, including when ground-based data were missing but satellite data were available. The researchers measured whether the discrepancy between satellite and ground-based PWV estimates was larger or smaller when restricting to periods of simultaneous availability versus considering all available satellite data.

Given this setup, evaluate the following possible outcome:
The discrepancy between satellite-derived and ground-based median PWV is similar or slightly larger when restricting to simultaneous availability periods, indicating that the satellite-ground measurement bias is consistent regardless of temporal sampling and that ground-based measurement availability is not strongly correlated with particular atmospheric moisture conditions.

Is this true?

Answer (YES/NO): NO